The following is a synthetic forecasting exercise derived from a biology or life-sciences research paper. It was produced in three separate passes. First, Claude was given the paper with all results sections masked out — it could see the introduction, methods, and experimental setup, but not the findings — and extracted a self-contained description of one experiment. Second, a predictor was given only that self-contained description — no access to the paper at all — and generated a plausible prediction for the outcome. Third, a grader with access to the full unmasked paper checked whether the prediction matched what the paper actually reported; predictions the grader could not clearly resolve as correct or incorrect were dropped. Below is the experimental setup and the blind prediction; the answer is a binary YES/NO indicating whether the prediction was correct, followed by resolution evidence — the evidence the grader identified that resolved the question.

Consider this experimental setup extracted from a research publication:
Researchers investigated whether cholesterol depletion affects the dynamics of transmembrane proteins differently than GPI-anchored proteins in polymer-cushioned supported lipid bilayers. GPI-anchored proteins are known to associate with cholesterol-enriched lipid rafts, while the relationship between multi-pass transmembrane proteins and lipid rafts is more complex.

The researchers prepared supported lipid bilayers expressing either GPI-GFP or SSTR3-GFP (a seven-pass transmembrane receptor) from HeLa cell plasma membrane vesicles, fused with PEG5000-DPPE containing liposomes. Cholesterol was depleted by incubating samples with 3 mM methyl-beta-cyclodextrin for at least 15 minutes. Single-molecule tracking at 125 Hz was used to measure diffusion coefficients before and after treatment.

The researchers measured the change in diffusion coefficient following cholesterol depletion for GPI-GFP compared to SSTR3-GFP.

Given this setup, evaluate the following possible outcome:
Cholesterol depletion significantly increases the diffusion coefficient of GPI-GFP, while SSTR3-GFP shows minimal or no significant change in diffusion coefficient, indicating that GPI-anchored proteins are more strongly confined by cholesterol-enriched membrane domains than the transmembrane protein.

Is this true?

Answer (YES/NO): NO